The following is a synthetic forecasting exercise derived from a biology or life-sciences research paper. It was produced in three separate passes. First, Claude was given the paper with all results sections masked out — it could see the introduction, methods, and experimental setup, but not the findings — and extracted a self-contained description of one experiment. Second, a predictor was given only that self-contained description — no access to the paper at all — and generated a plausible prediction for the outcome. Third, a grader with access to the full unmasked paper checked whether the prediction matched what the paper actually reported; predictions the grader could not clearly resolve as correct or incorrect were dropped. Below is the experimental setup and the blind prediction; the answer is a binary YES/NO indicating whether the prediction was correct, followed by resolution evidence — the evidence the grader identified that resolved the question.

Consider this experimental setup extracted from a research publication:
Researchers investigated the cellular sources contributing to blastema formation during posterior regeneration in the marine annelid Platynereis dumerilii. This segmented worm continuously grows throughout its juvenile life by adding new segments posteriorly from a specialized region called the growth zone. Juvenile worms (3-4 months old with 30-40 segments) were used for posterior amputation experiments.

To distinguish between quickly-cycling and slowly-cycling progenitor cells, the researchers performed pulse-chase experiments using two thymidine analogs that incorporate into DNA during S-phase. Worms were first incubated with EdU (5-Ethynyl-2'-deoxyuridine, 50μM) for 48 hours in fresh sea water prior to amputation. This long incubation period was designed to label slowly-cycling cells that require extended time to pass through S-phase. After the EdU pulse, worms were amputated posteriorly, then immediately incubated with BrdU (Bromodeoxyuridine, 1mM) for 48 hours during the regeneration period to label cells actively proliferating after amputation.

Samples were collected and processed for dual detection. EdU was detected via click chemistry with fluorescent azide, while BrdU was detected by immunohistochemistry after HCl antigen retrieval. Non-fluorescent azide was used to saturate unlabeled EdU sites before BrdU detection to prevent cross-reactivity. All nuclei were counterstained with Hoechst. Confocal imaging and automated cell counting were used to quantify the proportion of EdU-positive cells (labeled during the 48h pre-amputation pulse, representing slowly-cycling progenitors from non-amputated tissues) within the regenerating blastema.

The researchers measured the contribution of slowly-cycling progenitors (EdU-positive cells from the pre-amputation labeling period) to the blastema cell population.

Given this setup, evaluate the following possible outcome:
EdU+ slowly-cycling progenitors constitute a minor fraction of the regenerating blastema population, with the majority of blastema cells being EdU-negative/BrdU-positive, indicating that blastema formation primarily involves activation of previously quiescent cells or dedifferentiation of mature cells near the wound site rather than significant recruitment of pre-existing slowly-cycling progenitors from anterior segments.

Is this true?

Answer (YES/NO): NO